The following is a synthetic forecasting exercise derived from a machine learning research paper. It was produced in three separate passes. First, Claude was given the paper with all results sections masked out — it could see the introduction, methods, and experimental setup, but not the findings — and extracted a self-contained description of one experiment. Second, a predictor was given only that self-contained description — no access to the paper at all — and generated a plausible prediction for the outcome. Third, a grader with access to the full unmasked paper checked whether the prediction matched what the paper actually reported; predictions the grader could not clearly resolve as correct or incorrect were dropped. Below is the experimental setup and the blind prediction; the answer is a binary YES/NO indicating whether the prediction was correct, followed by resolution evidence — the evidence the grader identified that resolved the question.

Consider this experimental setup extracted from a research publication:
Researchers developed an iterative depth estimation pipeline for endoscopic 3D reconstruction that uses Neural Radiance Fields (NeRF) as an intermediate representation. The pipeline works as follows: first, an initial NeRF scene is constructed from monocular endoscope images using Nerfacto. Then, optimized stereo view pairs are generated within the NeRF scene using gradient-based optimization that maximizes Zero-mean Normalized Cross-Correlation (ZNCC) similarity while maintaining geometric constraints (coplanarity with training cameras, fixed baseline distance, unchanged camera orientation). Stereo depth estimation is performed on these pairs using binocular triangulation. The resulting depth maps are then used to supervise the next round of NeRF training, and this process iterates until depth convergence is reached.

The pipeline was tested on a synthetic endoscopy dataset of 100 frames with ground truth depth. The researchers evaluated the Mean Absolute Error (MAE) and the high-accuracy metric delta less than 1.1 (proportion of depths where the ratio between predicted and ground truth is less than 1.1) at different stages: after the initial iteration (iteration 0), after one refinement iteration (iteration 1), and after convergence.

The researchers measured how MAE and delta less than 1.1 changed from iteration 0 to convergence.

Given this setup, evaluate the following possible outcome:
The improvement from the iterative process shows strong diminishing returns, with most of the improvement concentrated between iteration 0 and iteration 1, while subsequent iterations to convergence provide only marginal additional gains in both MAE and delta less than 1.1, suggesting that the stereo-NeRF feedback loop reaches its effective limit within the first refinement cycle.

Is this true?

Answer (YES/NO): NO